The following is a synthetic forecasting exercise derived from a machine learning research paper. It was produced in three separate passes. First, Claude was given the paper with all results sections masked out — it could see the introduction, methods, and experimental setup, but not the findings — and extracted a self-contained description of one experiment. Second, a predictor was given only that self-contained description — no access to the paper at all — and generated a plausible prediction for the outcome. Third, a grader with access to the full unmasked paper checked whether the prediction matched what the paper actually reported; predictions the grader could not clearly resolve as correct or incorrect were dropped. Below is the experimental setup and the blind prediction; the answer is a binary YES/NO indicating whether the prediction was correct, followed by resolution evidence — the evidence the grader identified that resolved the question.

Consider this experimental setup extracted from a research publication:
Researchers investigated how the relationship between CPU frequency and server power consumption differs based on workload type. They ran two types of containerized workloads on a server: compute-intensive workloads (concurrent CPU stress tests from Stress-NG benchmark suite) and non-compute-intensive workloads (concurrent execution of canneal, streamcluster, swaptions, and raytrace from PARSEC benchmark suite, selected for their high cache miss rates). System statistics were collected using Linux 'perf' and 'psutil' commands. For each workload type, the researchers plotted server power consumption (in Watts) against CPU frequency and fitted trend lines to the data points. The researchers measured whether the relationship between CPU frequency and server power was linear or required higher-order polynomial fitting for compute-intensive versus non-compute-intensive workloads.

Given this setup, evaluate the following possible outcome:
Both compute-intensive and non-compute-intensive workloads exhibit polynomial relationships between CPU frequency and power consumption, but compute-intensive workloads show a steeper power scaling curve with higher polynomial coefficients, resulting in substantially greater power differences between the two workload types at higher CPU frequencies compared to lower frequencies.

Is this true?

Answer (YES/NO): NO